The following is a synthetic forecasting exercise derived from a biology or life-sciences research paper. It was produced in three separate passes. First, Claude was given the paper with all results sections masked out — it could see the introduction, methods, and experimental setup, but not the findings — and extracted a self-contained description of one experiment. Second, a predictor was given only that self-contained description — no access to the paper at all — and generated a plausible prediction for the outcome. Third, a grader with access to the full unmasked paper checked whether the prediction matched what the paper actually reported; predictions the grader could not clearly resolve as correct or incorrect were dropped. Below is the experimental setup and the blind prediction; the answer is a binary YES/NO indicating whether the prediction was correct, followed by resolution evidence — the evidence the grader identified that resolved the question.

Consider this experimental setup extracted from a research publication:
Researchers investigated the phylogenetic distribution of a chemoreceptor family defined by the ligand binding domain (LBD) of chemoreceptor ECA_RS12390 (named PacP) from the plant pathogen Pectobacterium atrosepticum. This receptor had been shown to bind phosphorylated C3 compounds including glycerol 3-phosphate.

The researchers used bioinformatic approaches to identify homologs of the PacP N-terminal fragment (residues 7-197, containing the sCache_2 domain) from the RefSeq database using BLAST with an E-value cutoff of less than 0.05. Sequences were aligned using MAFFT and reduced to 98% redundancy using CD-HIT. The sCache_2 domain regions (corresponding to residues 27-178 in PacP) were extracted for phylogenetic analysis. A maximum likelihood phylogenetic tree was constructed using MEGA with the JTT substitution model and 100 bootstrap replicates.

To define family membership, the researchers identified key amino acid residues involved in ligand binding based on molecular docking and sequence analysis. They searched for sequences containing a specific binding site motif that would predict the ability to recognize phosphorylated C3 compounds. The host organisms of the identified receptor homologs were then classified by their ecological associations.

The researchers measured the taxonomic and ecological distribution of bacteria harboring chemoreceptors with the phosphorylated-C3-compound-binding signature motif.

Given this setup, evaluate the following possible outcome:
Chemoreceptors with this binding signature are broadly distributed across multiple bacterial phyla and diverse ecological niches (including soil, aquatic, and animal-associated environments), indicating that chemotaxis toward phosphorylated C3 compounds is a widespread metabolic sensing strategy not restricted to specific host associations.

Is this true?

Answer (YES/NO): NO